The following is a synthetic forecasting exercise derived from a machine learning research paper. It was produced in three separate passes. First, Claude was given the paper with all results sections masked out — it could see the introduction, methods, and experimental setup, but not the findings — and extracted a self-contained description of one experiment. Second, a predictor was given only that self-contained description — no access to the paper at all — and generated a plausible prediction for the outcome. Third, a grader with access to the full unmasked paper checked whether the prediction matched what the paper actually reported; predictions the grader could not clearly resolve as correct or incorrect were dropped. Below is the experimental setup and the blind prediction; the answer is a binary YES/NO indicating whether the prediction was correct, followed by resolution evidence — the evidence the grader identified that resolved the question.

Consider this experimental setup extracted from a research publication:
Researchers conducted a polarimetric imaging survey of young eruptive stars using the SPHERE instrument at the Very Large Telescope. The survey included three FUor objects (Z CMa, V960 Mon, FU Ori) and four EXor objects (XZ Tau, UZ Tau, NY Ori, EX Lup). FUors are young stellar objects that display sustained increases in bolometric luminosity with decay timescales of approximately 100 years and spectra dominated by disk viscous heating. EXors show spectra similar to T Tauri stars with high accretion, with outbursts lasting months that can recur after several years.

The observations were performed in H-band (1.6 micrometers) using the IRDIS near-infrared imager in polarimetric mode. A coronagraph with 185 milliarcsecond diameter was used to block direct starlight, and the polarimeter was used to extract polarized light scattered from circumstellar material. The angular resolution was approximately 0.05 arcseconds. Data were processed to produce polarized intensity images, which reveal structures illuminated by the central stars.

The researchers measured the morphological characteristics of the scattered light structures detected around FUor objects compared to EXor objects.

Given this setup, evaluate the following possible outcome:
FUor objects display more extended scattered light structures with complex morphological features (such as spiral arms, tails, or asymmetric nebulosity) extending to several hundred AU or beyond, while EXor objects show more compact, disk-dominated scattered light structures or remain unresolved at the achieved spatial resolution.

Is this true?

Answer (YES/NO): YES